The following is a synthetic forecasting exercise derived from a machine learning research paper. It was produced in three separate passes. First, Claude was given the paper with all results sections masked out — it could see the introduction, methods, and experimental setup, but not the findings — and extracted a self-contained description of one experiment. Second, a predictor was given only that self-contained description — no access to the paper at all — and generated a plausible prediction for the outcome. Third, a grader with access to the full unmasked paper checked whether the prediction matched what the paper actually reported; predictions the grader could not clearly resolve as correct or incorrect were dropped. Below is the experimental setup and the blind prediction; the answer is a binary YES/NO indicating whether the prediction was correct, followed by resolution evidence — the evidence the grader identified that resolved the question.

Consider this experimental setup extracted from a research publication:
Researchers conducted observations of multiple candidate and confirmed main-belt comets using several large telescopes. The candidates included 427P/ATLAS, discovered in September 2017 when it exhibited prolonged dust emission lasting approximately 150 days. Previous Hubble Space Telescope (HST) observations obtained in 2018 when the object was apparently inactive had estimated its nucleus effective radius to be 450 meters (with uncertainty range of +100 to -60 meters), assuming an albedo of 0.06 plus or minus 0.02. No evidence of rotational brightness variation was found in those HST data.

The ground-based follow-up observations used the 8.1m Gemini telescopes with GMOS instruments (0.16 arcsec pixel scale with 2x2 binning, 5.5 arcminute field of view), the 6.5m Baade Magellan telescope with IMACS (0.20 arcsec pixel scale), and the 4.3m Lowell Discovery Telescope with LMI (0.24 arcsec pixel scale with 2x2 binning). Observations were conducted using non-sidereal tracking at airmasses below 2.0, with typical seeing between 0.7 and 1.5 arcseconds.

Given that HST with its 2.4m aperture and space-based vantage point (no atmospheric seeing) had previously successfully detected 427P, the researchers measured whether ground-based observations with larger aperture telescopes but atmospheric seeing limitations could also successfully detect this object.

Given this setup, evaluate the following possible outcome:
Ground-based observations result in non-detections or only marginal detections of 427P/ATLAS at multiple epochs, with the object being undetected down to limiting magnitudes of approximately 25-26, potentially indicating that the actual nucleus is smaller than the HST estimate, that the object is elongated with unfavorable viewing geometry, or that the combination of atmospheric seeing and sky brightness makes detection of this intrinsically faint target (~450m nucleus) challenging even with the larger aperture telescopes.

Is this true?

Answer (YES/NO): NO